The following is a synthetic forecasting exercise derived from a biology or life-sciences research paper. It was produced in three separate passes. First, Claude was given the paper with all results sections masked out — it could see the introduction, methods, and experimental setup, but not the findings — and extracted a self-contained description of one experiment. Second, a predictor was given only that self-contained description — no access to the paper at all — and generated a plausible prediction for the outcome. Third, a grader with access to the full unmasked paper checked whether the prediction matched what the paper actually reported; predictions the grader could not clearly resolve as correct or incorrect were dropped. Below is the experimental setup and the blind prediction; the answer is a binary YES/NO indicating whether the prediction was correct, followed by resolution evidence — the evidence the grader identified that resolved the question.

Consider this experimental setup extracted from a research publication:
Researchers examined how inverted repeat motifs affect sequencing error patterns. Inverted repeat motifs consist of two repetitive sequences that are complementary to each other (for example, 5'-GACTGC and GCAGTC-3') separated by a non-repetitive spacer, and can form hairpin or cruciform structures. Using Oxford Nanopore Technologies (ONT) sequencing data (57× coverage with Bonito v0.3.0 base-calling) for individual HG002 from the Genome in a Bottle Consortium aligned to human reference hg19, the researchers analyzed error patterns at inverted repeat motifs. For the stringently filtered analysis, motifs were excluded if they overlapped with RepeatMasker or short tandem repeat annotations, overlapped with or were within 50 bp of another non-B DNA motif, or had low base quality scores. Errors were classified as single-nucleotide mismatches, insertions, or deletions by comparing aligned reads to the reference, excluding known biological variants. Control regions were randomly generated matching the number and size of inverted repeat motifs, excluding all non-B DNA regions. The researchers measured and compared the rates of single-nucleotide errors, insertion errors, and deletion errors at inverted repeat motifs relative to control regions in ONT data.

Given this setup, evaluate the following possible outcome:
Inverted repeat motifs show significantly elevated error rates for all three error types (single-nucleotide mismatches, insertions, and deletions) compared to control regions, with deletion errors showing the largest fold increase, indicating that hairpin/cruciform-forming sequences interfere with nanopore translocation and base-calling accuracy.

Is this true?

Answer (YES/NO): NO